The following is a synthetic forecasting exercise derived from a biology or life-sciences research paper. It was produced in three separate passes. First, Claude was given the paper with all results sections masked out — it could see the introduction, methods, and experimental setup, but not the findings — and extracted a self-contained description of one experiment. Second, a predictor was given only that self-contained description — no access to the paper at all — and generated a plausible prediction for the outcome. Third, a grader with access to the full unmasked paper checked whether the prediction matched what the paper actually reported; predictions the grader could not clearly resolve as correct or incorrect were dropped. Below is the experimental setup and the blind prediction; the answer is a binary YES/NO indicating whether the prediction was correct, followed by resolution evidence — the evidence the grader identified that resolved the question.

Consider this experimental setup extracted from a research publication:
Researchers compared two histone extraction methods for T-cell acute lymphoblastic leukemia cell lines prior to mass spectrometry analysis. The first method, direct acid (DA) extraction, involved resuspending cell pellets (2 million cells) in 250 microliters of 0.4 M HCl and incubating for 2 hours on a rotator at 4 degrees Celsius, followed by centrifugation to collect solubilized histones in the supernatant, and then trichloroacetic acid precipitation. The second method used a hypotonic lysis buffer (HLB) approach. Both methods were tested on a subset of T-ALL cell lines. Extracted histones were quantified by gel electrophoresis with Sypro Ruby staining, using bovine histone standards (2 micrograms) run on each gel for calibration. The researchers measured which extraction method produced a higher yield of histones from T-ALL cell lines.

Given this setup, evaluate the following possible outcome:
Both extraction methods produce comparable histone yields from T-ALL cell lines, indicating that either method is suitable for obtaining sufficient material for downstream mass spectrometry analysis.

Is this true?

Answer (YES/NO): NO